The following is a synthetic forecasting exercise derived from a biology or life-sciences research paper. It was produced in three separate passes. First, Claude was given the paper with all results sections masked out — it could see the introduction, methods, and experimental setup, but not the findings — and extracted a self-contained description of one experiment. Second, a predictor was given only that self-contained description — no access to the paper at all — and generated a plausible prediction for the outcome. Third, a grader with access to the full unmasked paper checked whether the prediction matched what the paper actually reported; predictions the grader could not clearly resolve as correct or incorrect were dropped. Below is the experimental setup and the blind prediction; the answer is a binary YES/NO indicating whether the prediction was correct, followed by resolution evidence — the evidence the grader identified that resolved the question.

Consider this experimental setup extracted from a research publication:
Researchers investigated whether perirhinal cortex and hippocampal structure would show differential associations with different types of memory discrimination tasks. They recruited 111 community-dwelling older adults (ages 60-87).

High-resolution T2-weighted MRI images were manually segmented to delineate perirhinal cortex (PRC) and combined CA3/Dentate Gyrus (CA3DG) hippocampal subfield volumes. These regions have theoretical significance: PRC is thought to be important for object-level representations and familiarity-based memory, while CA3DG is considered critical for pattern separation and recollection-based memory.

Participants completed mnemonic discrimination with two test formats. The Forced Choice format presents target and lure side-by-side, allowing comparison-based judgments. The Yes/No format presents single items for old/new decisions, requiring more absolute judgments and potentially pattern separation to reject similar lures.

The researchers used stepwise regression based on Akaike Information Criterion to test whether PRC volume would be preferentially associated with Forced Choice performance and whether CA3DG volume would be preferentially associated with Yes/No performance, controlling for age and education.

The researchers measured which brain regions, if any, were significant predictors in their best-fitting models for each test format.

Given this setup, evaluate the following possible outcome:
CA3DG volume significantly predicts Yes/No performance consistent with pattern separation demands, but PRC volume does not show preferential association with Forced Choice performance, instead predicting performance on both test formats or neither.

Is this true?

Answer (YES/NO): NO